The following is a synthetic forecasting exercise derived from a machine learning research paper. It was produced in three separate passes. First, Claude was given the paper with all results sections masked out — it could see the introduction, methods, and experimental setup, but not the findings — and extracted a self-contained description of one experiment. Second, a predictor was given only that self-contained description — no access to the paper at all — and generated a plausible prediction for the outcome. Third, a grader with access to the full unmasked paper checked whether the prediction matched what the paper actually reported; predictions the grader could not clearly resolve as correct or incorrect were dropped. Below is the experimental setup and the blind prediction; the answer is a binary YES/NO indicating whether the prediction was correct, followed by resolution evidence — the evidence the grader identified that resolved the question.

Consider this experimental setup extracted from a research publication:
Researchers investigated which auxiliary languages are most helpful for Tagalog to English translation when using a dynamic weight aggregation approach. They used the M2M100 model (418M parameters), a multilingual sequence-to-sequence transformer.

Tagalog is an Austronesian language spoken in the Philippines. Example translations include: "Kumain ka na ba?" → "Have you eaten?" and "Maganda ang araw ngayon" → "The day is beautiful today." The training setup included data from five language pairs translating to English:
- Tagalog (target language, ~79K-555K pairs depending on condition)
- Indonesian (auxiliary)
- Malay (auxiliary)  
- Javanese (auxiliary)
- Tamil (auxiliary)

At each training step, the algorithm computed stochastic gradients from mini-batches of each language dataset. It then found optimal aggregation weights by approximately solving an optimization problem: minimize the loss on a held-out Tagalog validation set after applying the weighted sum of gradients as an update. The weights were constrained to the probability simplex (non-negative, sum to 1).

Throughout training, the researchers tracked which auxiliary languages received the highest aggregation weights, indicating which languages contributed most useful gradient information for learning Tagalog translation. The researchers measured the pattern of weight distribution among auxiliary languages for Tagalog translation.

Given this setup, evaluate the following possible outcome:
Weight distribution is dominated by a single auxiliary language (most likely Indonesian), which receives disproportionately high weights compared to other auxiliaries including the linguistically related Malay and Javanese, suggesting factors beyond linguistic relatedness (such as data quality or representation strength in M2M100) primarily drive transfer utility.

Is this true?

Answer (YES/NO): NO